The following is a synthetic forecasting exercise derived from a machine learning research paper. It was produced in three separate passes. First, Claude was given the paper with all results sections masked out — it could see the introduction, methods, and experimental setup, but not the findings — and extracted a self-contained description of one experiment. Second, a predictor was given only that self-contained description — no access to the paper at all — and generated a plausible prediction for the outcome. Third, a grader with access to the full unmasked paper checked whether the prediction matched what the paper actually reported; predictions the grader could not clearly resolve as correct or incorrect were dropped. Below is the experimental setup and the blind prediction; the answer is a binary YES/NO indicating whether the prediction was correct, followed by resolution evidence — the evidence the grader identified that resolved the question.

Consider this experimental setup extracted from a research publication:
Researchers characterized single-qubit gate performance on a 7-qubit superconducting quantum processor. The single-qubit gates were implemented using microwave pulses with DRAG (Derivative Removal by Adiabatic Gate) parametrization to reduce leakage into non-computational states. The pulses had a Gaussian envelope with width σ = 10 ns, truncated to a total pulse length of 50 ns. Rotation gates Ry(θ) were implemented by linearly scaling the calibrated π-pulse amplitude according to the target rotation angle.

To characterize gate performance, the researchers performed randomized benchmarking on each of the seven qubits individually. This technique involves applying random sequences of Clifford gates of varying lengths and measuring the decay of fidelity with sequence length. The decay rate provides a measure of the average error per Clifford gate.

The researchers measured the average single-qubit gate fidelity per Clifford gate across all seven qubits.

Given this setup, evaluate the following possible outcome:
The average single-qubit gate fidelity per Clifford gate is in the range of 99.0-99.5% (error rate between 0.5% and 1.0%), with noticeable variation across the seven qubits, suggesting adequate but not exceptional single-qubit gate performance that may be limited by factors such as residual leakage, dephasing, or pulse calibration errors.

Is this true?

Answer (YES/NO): NO